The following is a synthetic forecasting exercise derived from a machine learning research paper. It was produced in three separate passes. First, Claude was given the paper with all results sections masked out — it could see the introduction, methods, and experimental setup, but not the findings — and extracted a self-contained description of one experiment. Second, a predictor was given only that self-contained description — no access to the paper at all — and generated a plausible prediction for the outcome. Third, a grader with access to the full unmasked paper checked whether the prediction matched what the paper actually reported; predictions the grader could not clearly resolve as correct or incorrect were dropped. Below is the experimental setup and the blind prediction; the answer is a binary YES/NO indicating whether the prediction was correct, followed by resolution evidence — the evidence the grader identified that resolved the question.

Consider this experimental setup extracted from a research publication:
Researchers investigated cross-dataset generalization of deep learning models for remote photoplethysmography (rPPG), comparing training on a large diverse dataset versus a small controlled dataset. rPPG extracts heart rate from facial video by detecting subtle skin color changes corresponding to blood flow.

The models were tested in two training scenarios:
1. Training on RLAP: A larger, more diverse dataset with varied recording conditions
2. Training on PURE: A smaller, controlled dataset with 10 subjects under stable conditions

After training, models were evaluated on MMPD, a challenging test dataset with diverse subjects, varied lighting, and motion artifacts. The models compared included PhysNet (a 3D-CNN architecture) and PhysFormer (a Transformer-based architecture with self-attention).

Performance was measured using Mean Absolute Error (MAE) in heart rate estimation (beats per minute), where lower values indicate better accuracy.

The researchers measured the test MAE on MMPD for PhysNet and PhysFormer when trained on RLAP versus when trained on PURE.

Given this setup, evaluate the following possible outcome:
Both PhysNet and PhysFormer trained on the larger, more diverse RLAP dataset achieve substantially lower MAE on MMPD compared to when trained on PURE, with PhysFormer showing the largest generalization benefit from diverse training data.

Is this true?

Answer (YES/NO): NO